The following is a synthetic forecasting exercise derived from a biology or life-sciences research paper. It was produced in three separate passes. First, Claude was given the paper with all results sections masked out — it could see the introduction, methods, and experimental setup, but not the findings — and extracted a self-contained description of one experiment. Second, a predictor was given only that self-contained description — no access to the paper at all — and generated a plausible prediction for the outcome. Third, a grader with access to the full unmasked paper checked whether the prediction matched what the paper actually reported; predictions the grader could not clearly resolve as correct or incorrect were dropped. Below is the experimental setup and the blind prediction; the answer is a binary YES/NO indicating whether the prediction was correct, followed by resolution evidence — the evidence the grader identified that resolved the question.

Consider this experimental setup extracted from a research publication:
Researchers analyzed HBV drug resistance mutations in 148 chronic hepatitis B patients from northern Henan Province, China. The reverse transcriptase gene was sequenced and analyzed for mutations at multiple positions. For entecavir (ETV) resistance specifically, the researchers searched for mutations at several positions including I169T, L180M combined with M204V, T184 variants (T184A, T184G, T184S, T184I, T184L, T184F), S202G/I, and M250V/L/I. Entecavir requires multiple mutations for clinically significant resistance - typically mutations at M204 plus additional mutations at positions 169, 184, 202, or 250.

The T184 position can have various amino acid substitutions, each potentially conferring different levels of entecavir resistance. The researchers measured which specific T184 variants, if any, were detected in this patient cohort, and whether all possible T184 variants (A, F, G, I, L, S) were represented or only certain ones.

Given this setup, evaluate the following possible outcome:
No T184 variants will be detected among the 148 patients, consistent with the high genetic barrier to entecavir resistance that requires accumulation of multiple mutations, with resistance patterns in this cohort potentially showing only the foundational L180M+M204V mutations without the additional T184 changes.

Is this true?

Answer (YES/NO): NO